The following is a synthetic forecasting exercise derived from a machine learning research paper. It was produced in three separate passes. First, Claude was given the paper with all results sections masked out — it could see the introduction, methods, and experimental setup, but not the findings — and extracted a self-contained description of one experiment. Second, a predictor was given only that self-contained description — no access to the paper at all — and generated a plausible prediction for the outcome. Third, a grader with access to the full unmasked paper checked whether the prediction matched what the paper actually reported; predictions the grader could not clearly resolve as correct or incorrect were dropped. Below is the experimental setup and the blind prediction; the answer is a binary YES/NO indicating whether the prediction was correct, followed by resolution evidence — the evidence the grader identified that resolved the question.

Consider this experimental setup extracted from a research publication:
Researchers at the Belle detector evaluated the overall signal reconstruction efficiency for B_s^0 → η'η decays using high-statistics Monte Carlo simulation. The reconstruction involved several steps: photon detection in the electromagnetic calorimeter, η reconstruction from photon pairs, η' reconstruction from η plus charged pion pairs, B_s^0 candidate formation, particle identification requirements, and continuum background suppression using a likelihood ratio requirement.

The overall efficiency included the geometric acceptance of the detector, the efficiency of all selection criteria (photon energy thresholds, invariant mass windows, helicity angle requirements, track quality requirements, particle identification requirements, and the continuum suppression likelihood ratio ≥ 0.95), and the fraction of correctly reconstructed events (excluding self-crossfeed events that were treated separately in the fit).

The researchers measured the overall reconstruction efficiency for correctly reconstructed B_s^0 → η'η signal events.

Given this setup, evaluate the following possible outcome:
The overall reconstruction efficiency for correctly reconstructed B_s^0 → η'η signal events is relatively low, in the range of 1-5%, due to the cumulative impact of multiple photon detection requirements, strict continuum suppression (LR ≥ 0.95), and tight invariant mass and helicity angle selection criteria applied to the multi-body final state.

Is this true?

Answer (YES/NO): NO